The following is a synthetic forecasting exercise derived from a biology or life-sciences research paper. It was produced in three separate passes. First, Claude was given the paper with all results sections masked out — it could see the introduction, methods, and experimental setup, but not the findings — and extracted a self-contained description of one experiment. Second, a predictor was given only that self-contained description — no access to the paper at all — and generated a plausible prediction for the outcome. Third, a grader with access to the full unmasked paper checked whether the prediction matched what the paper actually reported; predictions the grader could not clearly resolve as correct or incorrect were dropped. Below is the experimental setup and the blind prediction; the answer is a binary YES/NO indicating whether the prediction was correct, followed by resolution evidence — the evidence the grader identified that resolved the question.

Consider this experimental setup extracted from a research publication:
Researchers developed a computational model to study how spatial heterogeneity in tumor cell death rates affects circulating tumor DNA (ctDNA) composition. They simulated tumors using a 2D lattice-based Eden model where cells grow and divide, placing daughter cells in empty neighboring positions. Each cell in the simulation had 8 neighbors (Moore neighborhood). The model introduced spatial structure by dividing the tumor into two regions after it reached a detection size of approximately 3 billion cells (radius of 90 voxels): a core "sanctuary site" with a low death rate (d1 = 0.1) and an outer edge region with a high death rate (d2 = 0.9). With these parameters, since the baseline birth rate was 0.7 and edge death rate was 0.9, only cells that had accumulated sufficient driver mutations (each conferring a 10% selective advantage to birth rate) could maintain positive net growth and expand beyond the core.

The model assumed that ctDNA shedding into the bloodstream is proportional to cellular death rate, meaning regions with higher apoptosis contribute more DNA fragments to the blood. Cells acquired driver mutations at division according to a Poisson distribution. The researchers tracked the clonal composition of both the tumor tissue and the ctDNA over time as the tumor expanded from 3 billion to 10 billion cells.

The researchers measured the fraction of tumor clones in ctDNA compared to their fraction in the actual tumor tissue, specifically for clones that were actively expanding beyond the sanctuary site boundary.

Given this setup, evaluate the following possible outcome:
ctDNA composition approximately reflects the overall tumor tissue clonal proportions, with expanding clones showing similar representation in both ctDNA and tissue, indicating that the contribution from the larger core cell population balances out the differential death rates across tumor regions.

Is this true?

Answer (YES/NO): NO